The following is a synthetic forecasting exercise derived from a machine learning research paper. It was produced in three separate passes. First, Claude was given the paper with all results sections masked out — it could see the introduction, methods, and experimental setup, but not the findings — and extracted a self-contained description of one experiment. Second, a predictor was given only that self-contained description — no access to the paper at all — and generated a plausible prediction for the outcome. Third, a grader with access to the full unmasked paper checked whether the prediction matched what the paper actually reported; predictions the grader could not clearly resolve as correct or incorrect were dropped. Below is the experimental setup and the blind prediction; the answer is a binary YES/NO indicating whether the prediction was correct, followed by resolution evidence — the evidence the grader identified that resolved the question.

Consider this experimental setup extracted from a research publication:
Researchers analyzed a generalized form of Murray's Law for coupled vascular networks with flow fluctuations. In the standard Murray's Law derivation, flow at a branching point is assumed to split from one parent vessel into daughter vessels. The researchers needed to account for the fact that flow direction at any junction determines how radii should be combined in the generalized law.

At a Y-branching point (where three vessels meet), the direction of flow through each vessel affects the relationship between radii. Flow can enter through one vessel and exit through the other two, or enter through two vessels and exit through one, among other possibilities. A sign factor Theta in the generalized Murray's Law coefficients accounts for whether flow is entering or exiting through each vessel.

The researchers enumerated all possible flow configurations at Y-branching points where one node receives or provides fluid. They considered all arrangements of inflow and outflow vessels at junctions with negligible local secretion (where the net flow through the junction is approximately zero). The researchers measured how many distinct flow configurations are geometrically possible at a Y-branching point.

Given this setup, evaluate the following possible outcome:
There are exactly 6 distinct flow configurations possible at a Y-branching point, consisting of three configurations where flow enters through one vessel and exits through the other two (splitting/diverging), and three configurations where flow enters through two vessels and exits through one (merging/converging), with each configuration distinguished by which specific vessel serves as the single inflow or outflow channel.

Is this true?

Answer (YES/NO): NO